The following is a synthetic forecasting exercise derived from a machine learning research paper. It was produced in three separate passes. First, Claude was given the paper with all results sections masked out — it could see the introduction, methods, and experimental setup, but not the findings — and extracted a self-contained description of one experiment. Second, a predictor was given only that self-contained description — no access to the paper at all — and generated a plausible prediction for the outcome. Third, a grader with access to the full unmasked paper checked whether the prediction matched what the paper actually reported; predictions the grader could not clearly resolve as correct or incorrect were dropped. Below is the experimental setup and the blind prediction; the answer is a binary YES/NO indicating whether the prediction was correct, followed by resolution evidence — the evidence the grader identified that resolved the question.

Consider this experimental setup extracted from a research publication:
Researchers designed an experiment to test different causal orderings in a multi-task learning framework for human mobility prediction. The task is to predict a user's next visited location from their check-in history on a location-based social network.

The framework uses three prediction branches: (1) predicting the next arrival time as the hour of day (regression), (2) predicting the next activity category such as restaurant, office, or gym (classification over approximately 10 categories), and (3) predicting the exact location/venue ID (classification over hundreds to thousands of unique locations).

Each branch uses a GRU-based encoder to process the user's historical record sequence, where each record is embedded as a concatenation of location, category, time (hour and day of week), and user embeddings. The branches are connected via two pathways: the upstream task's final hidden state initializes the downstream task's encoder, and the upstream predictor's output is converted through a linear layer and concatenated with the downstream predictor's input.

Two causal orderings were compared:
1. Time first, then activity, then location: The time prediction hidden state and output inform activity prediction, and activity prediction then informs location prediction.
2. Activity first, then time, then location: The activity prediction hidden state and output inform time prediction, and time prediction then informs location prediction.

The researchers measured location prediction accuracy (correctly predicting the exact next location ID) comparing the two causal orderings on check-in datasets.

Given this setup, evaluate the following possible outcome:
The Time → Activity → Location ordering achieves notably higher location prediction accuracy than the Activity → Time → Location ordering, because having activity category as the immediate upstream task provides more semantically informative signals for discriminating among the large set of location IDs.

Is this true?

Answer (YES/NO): NO